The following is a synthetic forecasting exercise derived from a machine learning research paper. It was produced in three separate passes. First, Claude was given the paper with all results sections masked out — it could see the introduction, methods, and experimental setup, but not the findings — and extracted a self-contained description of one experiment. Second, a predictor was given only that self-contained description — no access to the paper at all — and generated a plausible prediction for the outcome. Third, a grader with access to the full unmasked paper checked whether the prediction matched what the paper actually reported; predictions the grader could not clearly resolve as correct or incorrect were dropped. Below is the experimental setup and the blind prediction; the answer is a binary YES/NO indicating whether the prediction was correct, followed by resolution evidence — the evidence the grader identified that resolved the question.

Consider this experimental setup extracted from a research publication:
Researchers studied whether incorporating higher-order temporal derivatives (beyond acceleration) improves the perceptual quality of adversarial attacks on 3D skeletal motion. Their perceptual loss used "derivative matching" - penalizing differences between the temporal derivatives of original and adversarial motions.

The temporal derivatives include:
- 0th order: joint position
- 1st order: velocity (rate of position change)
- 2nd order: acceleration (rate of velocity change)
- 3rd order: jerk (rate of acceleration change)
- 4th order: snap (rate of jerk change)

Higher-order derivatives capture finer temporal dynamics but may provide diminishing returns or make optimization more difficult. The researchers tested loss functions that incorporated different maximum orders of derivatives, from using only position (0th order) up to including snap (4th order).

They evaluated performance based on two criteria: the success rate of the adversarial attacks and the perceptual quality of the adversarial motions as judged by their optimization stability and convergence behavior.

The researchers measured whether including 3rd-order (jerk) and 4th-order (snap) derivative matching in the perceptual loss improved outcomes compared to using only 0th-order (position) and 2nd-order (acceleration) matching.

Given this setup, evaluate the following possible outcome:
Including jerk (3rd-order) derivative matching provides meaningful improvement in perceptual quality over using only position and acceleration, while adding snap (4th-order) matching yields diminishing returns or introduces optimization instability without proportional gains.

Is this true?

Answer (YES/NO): NO